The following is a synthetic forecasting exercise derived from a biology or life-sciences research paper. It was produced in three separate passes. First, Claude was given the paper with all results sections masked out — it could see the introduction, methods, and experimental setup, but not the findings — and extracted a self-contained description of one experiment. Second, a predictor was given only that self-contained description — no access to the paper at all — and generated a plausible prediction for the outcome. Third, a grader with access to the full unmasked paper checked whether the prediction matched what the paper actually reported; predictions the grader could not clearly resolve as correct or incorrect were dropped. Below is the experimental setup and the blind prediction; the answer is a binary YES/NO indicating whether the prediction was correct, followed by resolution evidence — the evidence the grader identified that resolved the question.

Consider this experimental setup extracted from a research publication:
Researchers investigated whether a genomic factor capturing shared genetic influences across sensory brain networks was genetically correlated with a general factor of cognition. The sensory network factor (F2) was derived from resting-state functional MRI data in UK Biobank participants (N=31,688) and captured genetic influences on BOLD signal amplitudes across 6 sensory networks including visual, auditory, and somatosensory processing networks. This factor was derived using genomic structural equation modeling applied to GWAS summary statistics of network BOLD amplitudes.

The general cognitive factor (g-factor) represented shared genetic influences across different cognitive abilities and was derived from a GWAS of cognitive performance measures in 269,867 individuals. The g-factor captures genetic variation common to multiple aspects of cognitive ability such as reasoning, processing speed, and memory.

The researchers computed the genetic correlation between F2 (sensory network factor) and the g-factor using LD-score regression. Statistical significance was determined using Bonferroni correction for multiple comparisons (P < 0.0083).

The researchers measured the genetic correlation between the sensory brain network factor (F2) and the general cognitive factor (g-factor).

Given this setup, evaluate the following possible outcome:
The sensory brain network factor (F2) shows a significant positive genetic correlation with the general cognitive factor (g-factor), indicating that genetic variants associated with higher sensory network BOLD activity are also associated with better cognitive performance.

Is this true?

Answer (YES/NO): NO